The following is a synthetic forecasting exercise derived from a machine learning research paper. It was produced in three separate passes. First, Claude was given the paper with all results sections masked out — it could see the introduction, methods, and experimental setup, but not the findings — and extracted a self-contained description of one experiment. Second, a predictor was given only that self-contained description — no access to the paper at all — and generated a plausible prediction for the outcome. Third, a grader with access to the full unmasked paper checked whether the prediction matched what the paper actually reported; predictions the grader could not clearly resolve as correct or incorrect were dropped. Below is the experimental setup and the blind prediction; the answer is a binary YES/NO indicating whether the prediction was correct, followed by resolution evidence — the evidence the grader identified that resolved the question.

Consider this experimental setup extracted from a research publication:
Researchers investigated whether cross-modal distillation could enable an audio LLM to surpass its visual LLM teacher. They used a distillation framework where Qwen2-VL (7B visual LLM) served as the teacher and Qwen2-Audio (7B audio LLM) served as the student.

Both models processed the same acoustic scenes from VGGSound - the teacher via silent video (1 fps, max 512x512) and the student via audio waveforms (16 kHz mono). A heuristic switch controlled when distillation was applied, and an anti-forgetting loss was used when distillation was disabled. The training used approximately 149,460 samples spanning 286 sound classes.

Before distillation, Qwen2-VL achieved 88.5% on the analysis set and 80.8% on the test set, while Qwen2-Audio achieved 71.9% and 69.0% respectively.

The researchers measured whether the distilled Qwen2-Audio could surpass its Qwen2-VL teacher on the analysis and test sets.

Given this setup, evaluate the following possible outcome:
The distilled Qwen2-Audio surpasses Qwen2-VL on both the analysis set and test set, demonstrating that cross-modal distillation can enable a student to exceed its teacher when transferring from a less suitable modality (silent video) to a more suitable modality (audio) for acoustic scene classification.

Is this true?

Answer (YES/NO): YES